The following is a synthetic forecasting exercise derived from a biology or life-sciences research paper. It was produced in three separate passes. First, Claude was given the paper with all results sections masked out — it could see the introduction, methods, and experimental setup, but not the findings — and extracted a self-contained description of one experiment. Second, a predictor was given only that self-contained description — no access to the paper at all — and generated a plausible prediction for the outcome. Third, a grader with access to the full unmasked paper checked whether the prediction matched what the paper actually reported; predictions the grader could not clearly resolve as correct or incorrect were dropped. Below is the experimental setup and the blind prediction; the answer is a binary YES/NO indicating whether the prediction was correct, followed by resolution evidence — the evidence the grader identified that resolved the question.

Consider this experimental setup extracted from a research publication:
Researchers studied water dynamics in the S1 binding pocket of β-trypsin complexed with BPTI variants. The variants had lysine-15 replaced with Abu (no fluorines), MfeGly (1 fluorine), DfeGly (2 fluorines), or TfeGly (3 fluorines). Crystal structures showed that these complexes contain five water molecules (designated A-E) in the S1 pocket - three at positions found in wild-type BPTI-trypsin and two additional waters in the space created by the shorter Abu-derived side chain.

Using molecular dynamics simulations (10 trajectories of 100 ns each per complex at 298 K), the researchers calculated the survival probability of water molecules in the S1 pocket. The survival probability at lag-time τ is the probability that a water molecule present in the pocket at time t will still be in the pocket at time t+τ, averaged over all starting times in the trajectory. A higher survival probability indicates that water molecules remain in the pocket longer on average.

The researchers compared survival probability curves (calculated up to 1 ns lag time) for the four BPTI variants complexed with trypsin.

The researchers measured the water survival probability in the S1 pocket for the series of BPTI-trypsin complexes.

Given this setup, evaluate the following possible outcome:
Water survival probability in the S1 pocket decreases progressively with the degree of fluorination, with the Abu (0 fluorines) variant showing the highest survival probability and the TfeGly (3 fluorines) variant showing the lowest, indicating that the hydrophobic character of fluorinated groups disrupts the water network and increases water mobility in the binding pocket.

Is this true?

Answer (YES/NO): NO